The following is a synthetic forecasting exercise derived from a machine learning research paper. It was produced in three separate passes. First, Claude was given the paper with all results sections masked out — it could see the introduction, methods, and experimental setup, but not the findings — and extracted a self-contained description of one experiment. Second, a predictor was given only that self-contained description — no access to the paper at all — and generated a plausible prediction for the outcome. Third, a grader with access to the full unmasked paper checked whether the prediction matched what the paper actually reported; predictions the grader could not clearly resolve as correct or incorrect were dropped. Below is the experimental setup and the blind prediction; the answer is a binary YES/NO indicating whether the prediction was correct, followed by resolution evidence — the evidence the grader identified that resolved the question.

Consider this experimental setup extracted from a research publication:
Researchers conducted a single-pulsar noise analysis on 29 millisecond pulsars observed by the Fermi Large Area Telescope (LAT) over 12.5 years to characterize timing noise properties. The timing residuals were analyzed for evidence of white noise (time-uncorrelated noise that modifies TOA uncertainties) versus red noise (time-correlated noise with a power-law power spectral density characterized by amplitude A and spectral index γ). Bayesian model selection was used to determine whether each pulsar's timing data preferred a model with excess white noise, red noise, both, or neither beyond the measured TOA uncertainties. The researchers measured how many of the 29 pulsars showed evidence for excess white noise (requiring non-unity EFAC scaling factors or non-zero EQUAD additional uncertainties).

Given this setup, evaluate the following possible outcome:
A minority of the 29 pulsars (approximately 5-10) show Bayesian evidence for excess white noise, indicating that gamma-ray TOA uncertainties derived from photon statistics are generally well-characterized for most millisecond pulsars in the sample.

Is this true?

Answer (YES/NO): NO